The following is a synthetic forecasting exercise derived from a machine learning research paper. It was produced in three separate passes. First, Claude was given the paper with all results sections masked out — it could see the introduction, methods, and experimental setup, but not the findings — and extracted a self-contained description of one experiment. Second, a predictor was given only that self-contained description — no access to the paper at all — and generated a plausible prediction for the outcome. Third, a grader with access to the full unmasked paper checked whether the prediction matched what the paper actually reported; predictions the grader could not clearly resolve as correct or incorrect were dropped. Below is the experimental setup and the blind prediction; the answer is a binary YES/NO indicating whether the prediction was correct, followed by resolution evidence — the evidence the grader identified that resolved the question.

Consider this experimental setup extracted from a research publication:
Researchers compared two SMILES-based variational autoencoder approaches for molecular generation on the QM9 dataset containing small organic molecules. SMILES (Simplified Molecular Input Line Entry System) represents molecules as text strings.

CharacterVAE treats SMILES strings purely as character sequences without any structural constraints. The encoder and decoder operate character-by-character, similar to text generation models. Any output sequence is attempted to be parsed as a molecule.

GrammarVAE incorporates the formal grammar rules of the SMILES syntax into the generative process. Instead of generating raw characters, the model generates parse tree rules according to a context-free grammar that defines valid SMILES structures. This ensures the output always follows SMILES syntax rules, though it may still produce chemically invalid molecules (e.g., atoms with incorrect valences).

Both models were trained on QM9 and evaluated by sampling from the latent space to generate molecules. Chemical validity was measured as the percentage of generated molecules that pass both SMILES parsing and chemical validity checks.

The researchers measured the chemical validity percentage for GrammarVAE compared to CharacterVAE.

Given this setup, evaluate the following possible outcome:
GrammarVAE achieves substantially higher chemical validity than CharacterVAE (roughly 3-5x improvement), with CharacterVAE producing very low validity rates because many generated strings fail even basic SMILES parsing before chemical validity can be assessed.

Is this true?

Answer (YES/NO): NO